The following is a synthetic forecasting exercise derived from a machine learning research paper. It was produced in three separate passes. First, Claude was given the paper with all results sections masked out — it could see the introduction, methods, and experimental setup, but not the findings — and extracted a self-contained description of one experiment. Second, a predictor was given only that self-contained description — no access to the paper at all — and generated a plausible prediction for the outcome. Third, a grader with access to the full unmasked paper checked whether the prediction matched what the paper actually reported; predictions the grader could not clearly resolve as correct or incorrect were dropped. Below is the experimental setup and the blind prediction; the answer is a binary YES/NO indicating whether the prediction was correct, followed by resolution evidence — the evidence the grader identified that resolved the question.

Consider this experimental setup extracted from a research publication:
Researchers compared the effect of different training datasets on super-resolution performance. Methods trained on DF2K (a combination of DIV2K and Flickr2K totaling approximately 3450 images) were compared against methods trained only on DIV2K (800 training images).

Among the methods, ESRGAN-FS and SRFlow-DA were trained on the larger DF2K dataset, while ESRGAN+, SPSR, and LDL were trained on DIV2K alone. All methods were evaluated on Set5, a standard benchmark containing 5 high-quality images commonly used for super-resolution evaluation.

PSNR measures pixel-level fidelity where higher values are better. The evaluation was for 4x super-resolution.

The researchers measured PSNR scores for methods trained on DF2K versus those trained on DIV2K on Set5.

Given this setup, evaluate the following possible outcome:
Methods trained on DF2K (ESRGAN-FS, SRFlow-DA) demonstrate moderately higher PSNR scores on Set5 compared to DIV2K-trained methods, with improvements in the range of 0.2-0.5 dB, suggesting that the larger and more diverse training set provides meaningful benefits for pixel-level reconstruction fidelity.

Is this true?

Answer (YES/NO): NO